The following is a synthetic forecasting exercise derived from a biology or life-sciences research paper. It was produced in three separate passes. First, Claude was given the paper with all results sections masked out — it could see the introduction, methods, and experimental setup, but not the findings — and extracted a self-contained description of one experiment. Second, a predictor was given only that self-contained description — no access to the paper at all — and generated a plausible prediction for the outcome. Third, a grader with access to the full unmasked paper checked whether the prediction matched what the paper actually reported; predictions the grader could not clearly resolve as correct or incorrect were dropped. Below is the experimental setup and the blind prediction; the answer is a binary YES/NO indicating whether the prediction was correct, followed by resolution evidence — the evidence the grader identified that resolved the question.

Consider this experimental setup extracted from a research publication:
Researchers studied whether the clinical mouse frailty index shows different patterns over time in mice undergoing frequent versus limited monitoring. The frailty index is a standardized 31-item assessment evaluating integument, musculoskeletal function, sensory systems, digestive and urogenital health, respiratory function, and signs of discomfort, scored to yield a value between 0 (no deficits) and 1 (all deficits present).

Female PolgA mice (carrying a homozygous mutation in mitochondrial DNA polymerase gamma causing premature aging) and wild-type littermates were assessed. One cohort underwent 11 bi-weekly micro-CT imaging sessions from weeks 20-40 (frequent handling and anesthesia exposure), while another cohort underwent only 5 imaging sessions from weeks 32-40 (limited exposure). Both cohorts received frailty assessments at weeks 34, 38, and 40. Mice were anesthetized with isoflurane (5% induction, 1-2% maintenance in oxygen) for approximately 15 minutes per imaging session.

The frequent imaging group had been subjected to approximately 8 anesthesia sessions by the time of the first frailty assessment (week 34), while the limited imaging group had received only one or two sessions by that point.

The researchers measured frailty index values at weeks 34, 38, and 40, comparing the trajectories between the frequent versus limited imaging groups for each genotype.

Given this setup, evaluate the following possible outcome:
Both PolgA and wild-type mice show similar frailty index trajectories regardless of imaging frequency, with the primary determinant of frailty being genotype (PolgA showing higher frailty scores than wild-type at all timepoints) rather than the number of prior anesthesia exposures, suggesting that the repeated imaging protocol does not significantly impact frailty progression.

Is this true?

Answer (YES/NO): NO